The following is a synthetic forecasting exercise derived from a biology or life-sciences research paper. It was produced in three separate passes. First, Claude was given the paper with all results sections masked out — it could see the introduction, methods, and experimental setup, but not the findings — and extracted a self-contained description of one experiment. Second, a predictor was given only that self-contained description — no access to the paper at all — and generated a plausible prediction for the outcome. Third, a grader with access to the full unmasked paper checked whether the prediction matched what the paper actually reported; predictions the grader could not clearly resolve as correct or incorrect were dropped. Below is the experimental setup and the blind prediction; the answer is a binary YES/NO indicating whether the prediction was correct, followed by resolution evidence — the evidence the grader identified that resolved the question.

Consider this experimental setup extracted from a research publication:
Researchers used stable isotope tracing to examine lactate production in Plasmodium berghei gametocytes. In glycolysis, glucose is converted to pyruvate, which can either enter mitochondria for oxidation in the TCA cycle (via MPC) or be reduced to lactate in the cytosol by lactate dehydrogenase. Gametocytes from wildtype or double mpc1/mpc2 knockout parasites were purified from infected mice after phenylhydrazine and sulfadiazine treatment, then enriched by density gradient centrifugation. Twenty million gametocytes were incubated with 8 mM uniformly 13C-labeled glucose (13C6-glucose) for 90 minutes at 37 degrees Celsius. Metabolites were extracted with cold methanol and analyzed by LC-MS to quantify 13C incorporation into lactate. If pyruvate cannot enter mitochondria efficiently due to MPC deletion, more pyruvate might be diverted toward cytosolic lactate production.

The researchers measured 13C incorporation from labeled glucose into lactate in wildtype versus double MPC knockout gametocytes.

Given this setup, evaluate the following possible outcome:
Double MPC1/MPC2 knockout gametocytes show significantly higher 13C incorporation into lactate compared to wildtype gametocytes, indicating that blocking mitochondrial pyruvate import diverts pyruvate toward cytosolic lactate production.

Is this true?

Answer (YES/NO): NO